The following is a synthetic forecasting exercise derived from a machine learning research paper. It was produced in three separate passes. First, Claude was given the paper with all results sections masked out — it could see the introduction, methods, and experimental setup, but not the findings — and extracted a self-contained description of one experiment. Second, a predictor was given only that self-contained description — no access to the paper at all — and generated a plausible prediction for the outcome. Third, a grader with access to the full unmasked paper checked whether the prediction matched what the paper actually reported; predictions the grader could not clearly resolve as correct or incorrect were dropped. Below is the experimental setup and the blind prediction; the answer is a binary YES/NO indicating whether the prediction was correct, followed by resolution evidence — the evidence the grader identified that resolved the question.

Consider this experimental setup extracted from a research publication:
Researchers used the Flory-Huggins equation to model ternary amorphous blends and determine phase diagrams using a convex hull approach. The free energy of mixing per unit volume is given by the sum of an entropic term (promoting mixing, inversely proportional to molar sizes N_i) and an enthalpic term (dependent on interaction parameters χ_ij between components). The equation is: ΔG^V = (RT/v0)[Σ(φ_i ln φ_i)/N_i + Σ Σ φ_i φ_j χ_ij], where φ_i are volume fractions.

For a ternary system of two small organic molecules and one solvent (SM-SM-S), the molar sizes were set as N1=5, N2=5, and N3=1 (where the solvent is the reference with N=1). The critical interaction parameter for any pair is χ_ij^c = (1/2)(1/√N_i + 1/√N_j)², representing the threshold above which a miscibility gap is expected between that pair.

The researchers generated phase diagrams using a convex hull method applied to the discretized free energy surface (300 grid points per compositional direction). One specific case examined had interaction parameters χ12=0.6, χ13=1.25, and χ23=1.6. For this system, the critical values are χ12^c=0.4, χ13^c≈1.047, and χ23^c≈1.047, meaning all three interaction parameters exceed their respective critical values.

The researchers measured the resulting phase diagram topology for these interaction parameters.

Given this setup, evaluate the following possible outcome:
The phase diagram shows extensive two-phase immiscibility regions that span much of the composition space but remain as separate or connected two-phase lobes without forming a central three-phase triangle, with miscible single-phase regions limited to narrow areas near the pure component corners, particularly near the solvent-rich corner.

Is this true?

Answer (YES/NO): NO